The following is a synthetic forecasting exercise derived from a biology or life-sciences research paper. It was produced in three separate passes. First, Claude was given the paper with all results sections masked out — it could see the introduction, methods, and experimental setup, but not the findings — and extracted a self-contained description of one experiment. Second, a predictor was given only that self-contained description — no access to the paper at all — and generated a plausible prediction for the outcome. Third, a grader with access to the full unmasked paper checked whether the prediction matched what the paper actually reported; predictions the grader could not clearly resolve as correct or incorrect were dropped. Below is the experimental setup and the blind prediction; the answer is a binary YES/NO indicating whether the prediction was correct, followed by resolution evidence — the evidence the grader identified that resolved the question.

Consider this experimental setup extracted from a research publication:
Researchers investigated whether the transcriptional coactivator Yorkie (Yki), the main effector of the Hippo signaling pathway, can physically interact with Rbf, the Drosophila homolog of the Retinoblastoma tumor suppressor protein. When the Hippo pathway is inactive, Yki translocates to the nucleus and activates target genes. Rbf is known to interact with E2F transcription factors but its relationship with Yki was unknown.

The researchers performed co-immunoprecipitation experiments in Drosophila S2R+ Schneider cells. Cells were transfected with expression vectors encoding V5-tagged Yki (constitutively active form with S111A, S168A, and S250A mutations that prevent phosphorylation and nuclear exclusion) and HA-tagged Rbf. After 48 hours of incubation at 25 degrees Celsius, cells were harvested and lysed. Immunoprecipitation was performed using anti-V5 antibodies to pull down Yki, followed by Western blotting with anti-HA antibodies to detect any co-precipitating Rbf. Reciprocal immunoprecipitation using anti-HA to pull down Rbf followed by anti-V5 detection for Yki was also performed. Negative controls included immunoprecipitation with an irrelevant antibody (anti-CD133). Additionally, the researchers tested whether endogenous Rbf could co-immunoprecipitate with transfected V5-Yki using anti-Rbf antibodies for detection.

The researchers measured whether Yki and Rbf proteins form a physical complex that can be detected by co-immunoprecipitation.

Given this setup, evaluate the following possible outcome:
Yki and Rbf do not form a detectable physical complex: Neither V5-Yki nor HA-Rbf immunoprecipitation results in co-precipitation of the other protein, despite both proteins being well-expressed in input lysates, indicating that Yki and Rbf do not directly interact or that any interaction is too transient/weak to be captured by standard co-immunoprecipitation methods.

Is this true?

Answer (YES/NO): NO